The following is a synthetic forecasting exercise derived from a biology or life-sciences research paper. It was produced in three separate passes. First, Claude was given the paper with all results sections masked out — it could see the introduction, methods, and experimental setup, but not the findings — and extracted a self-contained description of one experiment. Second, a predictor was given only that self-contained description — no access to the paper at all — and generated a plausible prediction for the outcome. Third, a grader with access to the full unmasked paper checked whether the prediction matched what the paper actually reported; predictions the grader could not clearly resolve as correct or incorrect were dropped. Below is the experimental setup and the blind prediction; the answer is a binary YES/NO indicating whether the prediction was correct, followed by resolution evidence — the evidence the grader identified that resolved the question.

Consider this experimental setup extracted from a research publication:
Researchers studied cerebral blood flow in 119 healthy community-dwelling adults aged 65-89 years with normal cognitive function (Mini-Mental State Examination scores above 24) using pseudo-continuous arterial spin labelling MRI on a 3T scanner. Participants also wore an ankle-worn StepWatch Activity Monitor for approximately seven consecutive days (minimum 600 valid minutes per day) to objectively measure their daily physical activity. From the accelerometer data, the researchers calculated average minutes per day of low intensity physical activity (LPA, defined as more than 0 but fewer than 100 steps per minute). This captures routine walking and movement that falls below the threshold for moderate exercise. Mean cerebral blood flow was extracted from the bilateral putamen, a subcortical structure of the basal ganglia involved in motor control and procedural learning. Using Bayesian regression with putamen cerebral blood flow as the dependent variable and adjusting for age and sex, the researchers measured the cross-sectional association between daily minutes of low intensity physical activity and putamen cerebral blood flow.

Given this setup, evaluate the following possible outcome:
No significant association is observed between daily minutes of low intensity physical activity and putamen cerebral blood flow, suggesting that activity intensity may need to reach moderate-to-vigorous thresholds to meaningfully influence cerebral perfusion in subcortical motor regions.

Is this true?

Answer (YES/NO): NO